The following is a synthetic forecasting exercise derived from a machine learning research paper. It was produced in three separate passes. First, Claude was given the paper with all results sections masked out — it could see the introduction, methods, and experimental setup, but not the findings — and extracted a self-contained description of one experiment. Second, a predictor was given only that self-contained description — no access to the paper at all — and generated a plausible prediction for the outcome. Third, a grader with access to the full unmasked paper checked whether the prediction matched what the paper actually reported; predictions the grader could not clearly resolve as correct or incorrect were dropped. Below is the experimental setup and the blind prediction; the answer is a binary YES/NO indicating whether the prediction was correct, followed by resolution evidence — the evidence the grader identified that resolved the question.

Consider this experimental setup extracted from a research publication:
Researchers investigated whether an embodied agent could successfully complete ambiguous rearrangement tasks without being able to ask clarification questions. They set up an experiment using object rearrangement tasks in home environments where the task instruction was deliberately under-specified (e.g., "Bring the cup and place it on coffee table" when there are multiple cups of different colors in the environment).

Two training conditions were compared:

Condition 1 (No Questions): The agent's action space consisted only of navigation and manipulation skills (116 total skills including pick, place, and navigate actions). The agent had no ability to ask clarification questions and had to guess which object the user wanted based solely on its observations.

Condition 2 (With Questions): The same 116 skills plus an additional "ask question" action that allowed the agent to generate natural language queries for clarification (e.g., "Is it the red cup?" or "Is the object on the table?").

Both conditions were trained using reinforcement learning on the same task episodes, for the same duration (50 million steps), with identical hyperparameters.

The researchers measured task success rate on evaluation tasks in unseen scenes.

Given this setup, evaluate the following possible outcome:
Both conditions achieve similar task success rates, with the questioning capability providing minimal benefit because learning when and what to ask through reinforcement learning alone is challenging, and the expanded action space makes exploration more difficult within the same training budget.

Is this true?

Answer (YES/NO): NO